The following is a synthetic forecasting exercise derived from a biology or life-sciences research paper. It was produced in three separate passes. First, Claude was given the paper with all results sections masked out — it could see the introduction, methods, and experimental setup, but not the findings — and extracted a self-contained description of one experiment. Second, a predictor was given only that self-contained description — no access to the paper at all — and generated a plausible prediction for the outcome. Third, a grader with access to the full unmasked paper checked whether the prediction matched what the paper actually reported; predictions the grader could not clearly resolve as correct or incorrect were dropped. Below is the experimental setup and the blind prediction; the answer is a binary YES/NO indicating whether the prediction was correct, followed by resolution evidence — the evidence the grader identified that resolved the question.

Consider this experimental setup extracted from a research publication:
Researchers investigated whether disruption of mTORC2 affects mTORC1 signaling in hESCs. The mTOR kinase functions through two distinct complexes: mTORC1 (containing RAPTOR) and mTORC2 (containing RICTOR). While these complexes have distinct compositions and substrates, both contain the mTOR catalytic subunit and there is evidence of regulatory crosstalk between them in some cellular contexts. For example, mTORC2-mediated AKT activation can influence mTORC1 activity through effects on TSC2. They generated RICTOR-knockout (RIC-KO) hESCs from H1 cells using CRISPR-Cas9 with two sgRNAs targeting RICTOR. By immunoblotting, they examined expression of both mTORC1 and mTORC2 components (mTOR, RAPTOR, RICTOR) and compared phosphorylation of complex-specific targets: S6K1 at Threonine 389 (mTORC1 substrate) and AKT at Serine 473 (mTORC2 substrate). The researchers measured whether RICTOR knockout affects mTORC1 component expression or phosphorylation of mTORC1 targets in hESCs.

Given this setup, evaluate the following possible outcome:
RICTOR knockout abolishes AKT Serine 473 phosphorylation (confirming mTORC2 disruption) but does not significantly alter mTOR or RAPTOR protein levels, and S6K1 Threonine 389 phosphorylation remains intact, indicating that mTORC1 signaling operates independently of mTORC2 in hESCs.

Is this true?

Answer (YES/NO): YES